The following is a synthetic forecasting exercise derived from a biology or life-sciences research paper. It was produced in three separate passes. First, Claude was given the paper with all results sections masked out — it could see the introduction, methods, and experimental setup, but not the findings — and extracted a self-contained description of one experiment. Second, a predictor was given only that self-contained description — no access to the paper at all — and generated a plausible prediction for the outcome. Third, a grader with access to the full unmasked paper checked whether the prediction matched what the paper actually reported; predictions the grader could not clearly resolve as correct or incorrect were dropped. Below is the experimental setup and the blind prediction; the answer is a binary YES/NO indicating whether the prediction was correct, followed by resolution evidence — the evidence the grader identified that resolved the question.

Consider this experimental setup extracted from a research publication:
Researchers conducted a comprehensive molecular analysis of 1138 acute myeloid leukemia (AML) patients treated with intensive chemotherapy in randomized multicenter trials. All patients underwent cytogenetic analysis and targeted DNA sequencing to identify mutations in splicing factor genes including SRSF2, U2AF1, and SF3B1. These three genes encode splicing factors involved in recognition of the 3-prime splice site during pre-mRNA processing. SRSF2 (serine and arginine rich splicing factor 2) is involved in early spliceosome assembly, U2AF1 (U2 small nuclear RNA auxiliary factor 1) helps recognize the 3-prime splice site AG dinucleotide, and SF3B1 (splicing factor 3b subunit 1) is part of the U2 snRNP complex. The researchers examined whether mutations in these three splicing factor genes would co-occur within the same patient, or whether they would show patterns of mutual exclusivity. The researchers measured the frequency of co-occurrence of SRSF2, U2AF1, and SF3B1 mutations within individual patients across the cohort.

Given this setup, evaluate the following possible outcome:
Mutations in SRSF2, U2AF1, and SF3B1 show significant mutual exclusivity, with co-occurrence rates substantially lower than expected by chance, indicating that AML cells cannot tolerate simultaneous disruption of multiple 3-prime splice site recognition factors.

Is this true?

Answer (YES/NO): YES